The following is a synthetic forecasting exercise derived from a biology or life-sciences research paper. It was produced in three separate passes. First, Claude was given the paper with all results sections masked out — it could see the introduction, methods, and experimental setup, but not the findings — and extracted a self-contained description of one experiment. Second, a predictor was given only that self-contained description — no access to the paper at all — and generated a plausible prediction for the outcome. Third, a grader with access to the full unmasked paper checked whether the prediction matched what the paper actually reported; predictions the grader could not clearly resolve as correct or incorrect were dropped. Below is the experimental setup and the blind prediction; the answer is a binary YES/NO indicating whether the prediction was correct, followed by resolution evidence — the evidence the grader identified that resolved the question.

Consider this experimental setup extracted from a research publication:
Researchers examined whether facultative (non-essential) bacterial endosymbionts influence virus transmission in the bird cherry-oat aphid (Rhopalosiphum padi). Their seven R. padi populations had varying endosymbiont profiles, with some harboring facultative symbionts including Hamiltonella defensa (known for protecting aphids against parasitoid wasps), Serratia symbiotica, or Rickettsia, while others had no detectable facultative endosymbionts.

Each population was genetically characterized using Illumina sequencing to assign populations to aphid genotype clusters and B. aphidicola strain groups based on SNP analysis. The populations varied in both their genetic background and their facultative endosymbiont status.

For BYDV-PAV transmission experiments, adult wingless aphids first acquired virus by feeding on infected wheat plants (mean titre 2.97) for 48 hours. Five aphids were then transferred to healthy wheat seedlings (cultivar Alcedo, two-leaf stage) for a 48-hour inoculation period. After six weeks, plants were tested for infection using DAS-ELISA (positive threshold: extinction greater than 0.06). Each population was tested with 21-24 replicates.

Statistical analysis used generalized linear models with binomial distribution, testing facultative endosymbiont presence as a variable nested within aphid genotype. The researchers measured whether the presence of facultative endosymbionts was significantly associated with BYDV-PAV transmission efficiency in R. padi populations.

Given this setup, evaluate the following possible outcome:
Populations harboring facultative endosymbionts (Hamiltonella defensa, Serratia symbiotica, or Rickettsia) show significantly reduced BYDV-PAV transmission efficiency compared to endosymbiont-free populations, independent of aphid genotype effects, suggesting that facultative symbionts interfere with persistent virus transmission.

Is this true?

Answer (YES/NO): NO